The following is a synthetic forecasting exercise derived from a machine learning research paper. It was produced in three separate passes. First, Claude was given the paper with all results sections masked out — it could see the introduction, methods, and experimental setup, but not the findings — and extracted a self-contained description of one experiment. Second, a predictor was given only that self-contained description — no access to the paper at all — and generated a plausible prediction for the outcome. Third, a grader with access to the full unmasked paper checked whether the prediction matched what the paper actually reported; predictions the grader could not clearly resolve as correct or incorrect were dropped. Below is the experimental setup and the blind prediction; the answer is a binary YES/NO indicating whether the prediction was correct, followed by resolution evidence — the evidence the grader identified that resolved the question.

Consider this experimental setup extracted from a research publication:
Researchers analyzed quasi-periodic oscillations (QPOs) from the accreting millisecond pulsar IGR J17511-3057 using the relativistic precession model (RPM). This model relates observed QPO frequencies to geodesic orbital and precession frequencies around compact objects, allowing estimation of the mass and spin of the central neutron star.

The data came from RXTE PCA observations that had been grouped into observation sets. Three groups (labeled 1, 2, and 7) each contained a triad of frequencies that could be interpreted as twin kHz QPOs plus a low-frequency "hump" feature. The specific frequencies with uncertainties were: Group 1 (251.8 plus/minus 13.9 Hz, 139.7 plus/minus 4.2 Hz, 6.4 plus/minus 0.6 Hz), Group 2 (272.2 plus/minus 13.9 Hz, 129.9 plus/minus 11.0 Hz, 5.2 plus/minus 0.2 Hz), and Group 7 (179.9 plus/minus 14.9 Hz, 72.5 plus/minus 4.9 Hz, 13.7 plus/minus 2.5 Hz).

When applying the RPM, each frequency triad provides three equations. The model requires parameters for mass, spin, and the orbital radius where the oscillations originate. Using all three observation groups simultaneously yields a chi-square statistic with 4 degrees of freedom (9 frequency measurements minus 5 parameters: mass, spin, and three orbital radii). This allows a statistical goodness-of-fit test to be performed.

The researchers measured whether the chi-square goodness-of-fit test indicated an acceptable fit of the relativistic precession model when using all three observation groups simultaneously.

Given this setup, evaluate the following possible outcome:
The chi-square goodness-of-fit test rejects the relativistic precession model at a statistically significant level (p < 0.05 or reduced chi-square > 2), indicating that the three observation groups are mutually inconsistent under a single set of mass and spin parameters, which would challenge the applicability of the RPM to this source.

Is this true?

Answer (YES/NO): YES